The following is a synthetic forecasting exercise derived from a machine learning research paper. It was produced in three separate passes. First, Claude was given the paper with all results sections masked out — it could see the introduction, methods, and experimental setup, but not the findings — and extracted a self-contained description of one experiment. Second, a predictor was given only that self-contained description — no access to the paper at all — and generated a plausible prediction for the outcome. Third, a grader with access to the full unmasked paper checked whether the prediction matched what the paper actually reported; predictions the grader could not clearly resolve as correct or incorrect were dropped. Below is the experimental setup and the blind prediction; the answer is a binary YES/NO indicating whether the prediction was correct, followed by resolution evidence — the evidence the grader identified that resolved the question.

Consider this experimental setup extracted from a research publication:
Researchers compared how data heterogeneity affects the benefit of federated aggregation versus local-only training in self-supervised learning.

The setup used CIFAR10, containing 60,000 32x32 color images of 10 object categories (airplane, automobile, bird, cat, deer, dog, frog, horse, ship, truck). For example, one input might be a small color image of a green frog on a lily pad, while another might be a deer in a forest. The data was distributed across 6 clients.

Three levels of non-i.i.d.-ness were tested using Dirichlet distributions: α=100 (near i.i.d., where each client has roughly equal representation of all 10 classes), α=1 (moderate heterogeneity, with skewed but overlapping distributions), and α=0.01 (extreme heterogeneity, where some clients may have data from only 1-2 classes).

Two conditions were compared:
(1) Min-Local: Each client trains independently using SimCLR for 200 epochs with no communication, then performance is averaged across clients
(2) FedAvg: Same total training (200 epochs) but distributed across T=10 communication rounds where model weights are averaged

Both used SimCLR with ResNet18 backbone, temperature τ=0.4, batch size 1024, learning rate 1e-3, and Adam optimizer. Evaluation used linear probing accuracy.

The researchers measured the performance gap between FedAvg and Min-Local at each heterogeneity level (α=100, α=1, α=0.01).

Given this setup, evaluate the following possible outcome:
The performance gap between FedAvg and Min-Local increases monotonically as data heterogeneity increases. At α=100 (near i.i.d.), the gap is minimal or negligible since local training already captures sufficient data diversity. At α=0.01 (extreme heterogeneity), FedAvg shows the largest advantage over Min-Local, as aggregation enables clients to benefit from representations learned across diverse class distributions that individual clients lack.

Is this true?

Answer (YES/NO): NO